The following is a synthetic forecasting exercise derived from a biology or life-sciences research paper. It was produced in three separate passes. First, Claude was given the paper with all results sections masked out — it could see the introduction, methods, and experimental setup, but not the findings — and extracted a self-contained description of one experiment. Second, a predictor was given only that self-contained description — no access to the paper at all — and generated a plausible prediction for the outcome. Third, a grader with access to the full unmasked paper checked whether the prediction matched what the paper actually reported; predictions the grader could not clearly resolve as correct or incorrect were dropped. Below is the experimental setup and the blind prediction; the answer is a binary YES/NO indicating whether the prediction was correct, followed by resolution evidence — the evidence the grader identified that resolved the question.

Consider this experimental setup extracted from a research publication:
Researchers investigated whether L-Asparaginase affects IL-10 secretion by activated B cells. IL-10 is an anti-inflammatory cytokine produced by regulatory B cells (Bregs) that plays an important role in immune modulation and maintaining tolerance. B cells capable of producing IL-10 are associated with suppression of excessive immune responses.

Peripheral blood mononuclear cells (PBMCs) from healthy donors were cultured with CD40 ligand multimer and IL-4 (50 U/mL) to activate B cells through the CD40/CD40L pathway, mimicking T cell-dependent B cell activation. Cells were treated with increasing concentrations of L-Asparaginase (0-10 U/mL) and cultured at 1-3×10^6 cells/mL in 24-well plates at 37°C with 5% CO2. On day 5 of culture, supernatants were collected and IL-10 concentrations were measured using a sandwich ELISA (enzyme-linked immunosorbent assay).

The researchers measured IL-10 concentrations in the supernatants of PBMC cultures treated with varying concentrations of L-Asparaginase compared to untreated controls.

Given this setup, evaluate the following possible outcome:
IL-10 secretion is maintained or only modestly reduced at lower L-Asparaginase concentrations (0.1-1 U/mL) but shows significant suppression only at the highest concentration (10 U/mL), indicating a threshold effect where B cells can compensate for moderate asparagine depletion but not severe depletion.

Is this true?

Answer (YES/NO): NO